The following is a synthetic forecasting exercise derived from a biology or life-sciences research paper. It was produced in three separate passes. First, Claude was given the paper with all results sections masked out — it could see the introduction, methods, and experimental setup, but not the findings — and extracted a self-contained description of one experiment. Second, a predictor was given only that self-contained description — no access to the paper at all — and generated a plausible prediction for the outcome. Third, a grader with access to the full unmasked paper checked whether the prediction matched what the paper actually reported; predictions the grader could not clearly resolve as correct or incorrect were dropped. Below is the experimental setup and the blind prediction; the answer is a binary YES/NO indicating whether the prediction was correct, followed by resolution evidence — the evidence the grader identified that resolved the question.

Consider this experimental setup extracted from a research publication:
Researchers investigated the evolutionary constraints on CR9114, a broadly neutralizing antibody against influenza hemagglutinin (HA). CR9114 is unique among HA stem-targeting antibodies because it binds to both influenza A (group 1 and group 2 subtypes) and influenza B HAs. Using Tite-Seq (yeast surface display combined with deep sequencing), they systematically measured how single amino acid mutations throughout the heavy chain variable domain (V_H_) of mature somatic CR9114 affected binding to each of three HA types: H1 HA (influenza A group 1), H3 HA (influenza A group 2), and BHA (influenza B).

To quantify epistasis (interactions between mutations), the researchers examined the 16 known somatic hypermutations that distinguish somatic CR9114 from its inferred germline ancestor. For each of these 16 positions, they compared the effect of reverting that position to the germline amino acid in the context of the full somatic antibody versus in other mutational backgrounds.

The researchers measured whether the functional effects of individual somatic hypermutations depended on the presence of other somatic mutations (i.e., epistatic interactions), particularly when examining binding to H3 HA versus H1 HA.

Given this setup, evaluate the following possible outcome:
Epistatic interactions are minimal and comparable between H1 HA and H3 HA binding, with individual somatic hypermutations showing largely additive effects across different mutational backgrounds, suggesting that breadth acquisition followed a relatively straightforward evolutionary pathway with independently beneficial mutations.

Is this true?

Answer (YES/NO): NO